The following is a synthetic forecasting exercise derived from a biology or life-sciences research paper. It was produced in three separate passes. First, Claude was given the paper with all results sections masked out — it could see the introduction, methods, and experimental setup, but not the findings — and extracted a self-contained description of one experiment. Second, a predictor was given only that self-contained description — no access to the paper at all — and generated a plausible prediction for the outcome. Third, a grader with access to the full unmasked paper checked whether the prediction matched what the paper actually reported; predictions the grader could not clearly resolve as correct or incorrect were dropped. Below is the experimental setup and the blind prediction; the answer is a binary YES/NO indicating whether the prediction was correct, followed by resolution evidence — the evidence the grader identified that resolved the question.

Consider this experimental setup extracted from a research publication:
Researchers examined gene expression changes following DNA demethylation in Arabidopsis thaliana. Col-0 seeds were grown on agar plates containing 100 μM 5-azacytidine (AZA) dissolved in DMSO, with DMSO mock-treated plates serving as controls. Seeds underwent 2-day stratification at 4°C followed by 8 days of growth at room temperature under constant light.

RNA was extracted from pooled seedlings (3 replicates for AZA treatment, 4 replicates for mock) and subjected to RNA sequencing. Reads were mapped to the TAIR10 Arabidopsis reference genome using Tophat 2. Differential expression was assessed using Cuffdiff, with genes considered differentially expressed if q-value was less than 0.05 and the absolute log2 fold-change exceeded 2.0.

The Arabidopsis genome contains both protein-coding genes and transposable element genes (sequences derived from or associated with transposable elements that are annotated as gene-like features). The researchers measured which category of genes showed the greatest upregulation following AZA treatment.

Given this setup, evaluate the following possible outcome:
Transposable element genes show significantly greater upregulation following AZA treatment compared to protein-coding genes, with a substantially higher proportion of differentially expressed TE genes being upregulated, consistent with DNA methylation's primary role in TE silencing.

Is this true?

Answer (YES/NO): YES